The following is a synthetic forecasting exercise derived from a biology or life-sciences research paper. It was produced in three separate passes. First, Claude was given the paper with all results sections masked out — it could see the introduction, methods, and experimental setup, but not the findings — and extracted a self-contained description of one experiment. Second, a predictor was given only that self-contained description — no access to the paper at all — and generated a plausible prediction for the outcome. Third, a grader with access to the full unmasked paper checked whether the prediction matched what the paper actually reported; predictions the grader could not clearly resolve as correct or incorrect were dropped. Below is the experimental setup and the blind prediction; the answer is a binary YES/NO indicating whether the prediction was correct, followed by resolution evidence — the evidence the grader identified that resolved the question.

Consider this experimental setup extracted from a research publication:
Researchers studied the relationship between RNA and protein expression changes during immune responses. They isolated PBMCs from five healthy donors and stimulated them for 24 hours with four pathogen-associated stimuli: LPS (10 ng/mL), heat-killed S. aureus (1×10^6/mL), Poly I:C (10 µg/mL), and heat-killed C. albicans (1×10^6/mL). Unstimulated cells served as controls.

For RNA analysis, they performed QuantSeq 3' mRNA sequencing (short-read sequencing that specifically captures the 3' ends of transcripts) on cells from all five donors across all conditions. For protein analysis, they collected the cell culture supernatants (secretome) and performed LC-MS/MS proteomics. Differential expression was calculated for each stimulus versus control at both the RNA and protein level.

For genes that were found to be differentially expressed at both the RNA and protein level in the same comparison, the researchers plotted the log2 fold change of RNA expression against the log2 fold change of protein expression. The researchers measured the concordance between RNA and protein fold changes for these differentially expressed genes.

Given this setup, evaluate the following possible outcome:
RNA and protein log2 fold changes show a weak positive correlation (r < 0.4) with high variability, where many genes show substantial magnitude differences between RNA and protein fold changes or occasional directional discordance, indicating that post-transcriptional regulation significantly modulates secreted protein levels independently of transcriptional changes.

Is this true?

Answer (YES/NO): NO